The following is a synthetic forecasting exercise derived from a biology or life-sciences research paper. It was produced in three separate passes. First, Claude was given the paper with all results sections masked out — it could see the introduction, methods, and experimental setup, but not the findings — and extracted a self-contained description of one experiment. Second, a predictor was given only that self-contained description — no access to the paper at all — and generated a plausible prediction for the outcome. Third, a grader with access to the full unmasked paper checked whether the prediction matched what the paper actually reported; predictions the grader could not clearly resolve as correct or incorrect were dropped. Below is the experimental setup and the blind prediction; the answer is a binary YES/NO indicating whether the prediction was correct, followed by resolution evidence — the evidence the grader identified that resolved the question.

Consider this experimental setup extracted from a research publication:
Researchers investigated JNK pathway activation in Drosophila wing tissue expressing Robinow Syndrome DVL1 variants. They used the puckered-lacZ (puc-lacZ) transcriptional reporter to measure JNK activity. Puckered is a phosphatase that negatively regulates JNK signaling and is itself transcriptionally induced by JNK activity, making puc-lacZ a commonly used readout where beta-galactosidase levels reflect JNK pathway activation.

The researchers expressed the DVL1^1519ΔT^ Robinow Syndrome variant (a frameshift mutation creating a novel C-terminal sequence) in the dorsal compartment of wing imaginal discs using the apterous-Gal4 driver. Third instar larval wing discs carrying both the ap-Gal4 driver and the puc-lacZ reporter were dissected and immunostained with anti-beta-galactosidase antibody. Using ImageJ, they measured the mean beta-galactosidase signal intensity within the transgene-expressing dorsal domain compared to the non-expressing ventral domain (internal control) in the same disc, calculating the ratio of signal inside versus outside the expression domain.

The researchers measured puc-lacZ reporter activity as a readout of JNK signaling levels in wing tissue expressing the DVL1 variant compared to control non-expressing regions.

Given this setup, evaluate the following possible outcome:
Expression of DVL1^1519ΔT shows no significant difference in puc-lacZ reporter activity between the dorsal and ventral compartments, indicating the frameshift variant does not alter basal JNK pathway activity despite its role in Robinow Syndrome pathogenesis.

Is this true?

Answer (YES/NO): NO